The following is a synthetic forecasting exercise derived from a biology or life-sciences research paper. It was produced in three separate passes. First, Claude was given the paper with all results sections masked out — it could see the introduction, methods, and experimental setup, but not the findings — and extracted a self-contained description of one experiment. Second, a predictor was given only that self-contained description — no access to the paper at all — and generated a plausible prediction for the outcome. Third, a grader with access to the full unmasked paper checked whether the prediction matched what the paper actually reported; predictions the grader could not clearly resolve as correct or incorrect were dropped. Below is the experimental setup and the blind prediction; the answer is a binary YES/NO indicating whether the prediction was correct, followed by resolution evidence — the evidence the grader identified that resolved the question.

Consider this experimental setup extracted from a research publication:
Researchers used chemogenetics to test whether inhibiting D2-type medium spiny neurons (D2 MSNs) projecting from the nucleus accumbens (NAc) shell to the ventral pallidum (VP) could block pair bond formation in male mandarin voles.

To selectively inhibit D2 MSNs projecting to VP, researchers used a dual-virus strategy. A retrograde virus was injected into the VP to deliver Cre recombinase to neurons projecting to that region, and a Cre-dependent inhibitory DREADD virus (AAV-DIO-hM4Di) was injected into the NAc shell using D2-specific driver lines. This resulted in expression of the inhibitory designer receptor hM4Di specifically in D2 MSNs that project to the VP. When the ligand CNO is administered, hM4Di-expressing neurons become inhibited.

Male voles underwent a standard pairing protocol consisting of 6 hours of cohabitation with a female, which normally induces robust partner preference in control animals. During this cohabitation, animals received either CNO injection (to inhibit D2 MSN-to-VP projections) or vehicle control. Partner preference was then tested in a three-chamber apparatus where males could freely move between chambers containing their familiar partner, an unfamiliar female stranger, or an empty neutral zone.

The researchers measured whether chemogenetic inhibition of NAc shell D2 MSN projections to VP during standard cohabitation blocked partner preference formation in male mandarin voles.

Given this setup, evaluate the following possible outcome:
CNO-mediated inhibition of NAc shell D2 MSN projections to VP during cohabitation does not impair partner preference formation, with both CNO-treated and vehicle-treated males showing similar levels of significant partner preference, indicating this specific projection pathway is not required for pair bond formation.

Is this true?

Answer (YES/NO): NO